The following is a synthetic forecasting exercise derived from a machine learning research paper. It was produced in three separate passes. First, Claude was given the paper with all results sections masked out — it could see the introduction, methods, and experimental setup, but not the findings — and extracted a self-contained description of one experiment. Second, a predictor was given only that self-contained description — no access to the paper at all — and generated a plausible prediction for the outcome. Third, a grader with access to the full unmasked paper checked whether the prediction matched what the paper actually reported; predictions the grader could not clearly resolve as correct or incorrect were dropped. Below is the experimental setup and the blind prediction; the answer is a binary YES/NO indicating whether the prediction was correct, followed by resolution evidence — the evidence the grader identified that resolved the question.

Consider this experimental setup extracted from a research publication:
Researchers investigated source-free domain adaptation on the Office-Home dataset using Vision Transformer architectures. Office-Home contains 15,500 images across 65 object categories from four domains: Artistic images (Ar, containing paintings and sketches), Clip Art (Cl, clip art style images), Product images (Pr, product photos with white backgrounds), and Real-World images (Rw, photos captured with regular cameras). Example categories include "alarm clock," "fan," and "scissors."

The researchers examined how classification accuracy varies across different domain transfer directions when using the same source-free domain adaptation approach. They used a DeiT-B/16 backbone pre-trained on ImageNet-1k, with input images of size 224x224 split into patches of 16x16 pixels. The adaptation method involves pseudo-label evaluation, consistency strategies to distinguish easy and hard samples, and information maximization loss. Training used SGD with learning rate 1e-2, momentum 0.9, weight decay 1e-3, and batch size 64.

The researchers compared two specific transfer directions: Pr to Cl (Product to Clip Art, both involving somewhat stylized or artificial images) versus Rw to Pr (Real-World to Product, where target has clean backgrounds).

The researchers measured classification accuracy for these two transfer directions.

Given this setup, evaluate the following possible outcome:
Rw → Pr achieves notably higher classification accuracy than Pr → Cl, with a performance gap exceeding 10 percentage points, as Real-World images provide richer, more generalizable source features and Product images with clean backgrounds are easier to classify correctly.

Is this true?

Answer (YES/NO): YES